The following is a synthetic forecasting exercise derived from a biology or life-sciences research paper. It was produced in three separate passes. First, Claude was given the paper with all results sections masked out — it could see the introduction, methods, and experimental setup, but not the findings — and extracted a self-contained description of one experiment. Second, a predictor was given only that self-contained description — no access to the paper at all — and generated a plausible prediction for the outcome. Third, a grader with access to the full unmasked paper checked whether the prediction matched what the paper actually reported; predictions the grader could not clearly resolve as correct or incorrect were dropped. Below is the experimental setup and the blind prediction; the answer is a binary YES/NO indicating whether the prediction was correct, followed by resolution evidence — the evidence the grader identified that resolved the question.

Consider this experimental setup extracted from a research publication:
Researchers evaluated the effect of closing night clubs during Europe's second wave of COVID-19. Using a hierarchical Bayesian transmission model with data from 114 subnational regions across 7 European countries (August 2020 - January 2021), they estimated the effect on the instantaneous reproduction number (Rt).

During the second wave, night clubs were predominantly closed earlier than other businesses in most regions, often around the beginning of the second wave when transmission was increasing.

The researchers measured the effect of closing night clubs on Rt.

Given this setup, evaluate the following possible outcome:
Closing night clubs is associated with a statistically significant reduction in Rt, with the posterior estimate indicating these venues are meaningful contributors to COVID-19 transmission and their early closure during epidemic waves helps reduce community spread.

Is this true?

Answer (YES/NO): YES